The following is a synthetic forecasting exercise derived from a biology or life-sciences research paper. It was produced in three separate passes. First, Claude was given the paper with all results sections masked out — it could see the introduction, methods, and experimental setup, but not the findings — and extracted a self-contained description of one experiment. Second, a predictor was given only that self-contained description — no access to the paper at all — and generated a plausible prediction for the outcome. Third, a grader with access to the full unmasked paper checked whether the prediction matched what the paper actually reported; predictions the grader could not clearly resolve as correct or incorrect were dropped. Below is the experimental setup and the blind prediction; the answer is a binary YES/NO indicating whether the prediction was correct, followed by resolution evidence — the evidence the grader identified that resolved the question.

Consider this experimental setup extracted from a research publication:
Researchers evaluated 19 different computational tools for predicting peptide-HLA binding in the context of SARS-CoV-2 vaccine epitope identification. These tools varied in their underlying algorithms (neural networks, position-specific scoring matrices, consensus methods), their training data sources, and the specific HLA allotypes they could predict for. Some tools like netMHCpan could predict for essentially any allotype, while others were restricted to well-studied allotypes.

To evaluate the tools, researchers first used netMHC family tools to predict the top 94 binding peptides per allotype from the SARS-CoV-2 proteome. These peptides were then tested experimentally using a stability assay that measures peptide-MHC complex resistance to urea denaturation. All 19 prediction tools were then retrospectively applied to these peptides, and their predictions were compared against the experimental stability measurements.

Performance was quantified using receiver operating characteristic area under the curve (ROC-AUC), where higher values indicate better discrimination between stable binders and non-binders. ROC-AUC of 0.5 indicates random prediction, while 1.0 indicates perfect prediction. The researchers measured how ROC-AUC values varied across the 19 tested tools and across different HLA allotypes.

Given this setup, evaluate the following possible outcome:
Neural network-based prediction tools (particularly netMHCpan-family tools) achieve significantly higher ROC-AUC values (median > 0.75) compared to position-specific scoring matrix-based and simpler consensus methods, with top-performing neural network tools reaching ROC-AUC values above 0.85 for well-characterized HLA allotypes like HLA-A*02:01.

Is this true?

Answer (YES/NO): NO